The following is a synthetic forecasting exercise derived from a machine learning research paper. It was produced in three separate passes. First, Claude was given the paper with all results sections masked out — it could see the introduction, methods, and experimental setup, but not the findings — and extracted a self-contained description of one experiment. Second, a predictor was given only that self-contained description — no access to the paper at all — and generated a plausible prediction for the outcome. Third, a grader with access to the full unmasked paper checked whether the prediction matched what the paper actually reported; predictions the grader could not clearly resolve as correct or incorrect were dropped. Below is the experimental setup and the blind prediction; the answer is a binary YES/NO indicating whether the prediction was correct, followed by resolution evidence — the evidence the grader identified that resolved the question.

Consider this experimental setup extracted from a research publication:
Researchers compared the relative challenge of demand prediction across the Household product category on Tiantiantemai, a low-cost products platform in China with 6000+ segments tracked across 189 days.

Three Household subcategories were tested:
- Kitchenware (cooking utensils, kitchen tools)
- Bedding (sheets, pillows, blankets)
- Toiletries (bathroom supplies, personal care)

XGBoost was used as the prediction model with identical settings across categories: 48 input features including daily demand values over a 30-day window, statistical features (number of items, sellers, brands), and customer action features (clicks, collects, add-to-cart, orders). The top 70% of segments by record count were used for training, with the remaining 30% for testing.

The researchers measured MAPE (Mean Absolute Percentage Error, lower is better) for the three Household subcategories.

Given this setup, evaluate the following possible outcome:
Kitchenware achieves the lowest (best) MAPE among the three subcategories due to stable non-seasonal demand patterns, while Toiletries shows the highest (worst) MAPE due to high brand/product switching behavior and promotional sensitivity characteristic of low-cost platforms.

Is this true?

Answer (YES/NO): NO